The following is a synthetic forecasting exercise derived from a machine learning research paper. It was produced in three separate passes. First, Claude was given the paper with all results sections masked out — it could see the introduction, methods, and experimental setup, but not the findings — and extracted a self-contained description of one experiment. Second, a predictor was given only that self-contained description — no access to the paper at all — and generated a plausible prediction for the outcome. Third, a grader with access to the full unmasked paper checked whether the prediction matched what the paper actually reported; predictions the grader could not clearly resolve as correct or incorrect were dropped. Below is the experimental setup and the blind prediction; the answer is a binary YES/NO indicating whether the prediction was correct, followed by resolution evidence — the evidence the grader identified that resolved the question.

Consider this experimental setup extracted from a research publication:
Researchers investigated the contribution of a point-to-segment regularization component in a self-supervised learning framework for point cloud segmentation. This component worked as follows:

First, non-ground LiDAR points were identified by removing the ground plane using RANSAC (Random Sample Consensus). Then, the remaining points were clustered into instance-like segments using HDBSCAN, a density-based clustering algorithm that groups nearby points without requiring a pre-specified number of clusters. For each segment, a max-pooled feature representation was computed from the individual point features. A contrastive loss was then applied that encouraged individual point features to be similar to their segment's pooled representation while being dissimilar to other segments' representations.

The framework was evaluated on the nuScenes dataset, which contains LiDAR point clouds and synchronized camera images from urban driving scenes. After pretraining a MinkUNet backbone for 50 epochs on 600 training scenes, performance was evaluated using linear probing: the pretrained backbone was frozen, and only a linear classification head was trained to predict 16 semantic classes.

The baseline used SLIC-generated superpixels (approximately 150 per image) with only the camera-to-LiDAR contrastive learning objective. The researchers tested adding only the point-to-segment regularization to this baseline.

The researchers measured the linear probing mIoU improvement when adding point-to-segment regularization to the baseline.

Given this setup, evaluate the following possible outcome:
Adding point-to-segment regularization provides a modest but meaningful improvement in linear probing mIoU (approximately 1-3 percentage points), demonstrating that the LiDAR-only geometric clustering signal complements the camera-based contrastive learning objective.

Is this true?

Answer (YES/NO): YES